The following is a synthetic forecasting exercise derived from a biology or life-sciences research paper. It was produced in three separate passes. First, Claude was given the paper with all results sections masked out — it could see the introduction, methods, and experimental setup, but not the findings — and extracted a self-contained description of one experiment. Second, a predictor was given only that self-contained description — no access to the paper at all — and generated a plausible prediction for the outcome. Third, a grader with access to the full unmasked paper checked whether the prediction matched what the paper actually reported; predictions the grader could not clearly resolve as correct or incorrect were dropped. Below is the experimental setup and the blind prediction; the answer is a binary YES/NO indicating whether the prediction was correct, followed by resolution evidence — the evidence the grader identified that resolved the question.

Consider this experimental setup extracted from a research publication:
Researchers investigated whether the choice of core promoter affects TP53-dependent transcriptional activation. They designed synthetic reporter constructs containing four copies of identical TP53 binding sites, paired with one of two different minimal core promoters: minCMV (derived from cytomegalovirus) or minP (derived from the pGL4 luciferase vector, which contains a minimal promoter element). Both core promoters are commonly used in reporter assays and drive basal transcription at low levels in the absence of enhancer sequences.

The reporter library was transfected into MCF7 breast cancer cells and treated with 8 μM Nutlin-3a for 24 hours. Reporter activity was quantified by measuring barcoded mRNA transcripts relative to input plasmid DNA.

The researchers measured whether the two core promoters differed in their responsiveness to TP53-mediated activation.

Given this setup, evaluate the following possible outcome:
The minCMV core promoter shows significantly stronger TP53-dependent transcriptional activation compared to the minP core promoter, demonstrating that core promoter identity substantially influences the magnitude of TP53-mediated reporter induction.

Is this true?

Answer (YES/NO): YES